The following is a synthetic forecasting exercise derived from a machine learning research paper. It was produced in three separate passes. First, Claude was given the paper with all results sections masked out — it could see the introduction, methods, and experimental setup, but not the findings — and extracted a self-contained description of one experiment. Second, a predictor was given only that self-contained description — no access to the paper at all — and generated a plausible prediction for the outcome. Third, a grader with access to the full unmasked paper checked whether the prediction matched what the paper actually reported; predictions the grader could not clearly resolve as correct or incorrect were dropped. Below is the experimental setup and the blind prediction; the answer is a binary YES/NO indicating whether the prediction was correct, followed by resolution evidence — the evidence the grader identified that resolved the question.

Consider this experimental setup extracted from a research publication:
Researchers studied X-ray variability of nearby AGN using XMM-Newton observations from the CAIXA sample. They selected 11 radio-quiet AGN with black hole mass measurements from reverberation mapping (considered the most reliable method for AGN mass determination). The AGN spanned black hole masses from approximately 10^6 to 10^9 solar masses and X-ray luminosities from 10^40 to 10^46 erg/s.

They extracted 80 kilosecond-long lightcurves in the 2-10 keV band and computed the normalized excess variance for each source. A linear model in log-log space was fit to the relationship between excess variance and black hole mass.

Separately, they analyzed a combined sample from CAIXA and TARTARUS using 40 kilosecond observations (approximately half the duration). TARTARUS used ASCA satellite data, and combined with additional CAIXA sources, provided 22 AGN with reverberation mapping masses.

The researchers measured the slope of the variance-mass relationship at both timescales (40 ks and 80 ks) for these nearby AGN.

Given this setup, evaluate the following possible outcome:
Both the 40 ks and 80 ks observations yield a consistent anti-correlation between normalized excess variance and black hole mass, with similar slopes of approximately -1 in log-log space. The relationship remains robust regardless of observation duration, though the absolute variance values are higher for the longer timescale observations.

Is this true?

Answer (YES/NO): NO